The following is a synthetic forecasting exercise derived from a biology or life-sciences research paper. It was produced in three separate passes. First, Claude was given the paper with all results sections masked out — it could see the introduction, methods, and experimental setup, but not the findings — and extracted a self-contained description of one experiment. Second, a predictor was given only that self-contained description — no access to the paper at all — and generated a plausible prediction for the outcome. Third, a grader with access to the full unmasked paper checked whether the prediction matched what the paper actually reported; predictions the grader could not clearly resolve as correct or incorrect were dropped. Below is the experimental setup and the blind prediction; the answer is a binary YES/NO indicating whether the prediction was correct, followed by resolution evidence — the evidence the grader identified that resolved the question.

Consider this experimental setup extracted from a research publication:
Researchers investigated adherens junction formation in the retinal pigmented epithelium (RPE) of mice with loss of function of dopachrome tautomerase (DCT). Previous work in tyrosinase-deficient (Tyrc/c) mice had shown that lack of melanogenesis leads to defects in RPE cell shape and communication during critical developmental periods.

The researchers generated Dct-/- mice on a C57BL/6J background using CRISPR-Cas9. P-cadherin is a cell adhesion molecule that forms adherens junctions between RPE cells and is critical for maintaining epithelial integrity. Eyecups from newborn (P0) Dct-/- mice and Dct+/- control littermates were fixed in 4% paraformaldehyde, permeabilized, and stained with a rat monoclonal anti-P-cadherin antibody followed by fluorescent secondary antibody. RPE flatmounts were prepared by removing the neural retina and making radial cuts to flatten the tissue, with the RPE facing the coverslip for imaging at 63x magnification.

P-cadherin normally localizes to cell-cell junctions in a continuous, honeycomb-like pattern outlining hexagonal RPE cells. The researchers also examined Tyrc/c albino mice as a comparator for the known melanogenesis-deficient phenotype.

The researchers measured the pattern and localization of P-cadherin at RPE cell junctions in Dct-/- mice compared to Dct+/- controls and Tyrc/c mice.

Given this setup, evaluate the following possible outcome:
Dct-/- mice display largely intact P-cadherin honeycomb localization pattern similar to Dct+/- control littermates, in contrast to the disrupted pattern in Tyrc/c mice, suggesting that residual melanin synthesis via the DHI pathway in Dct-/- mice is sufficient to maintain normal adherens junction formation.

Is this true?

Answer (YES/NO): NO